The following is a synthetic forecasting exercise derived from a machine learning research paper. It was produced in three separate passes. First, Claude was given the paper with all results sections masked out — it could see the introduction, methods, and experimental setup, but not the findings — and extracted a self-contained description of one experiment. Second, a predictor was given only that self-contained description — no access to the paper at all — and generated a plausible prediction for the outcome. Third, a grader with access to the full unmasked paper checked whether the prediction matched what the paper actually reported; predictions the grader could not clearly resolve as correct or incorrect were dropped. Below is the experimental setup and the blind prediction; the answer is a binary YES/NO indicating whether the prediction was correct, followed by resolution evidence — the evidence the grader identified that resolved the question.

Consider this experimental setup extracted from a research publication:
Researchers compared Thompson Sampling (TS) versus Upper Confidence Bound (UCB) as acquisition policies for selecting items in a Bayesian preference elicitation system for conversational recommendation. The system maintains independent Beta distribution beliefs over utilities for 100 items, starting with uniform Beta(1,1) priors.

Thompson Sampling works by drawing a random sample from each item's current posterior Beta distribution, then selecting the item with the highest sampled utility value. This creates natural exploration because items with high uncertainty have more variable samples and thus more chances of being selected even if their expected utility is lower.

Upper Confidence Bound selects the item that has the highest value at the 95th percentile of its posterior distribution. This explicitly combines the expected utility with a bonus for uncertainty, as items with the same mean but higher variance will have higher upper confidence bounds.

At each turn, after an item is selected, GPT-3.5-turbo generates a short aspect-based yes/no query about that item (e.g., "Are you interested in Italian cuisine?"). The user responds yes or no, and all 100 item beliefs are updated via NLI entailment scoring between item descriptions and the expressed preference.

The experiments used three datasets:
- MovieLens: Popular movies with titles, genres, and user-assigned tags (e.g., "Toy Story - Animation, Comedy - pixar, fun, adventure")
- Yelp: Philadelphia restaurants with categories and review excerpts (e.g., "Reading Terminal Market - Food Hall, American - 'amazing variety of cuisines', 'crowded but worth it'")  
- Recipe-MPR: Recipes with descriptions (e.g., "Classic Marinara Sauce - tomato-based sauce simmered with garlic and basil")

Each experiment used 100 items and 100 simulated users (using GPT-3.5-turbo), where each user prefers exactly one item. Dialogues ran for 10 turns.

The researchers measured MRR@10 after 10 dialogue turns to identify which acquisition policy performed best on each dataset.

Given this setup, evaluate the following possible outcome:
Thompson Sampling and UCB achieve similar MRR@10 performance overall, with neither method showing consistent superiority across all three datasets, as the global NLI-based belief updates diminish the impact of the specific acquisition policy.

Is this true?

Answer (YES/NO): YES